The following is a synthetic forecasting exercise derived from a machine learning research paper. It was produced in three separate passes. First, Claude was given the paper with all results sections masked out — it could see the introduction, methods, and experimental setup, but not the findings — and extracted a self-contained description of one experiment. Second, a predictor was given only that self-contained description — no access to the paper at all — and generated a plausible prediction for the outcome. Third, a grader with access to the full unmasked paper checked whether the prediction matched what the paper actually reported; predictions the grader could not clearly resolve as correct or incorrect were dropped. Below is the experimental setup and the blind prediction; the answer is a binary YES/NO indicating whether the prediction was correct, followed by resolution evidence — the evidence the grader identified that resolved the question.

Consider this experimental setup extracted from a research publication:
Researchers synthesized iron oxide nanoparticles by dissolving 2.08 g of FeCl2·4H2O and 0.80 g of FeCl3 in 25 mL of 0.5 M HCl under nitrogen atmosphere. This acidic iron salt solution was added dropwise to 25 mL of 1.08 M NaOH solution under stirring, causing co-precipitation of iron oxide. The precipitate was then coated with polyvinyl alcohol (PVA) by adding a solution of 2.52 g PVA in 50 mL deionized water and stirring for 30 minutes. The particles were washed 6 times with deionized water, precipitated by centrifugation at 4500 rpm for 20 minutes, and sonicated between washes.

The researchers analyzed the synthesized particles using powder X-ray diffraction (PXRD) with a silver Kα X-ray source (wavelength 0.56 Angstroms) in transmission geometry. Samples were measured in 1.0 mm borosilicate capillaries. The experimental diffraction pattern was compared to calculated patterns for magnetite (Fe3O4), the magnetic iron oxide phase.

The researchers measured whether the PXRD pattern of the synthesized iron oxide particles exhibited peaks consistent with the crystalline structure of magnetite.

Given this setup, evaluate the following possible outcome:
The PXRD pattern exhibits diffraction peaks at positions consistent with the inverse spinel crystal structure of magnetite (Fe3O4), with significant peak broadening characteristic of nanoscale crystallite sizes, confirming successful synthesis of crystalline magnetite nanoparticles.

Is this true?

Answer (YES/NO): YES